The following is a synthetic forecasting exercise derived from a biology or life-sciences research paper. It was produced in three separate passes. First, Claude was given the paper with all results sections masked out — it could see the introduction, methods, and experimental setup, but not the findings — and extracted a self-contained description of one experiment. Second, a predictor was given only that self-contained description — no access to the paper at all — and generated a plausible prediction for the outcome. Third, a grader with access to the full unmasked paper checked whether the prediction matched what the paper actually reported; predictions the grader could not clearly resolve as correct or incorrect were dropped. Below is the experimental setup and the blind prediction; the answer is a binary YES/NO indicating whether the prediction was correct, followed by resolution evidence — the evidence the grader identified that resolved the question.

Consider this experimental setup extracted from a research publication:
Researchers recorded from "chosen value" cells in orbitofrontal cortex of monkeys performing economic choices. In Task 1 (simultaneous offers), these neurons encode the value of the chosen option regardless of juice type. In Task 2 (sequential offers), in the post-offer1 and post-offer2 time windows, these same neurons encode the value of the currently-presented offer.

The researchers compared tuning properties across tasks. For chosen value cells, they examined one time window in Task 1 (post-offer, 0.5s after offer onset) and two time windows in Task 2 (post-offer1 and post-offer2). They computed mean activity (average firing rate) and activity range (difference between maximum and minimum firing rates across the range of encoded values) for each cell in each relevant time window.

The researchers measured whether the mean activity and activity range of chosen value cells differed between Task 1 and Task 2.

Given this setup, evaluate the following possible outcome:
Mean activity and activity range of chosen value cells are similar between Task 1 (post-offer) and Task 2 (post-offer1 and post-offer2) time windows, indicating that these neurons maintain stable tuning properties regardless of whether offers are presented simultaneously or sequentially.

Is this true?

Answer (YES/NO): YES